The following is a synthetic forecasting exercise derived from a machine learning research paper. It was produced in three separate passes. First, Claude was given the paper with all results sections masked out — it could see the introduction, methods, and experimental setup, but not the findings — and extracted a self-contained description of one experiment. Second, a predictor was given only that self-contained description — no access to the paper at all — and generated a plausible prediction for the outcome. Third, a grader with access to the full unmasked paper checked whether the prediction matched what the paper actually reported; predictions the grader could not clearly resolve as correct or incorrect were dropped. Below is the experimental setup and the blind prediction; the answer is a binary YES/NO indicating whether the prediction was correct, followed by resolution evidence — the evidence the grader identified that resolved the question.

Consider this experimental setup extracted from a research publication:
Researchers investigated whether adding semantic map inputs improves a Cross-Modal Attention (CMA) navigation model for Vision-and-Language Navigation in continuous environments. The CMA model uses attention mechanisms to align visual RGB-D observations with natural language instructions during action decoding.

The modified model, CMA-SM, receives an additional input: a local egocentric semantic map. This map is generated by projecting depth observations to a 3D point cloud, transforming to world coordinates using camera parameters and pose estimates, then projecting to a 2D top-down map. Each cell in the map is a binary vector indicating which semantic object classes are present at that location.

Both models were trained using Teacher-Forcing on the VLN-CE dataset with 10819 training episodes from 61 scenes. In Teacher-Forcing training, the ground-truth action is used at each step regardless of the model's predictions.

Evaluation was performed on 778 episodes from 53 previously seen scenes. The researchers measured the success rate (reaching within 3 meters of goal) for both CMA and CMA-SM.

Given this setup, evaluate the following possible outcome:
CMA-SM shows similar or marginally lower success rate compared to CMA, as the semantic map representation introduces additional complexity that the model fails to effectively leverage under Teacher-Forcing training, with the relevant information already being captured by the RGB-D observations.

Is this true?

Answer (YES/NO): NO